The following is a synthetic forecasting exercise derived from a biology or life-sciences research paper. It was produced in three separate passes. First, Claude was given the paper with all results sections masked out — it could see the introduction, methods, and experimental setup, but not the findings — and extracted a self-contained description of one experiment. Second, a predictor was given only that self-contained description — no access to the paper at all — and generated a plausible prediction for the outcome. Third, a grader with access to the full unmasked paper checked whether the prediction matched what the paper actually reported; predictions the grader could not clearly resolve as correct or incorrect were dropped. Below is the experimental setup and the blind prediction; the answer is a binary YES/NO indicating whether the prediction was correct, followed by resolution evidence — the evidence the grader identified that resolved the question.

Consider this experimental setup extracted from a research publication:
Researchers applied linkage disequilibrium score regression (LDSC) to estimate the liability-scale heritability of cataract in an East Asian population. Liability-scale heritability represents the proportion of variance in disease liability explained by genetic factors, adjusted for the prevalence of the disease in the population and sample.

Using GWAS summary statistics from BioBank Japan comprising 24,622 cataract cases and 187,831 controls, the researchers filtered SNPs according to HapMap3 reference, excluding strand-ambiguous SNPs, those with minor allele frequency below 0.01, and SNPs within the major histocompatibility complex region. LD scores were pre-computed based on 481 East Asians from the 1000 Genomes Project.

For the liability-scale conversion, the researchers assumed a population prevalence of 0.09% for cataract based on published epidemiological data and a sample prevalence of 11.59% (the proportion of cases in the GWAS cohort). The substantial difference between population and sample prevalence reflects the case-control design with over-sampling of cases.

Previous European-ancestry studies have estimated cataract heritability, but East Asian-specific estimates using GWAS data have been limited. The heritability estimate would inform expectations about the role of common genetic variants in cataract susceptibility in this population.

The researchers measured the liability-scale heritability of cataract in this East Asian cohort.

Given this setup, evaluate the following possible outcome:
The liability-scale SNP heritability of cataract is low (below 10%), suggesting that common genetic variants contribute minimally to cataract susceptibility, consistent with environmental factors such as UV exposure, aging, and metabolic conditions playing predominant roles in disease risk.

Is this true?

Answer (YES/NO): YES